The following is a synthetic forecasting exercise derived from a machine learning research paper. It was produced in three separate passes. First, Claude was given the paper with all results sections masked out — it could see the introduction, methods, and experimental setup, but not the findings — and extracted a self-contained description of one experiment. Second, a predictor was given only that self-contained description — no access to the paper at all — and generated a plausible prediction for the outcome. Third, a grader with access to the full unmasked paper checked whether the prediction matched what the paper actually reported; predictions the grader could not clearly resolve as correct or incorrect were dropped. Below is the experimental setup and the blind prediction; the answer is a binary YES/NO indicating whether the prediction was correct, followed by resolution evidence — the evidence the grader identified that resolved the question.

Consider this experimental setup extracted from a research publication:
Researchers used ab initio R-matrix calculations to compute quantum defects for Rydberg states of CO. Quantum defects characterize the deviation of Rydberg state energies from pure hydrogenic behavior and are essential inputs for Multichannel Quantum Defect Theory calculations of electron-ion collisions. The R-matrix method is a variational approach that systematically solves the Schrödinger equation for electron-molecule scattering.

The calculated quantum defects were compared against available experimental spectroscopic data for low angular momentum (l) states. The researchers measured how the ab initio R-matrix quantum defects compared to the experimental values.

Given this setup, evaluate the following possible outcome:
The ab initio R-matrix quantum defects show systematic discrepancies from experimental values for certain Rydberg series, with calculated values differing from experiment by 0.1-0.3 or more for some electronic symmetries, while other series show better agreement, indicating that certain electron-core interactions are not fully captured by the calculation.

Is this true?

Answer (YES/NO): NO